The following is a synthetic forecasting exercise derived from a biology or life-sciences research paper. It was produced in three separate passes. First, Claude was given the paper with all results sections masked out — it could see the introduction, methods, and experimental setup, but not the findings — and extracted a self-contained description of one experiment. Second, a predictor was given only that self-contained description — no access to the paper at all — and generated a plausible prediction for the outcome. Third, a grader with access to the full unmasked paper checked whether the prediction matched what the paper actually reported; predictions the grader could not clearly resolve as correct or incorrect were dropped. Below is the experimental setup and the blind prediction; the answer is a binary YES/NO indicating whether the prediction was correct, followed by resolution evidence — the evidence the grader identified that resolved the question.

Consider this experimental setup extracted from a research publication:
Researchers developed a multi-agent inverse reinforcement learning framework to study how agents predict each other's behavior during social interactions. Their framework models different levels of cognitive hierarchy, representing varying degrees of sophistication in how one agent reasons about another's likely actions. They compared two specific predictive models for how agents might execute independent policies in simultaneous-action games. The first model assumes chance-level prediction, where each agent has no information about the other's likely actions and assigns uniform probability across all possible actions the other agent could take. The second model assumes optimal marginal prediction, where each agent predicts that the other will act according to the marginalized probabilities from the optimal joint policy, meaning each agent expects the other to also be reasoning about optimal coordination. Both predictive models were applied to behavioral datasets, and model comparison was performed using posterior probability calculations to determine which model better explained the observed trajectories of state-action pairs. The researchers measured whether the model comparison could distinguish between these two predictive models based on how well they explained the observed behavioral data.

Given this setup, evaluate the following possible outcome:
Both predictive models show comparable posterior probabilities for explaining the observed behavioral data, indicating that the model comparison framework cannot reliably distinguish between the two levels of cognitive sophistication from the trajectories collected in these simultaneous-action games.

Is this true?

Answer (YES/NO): YES